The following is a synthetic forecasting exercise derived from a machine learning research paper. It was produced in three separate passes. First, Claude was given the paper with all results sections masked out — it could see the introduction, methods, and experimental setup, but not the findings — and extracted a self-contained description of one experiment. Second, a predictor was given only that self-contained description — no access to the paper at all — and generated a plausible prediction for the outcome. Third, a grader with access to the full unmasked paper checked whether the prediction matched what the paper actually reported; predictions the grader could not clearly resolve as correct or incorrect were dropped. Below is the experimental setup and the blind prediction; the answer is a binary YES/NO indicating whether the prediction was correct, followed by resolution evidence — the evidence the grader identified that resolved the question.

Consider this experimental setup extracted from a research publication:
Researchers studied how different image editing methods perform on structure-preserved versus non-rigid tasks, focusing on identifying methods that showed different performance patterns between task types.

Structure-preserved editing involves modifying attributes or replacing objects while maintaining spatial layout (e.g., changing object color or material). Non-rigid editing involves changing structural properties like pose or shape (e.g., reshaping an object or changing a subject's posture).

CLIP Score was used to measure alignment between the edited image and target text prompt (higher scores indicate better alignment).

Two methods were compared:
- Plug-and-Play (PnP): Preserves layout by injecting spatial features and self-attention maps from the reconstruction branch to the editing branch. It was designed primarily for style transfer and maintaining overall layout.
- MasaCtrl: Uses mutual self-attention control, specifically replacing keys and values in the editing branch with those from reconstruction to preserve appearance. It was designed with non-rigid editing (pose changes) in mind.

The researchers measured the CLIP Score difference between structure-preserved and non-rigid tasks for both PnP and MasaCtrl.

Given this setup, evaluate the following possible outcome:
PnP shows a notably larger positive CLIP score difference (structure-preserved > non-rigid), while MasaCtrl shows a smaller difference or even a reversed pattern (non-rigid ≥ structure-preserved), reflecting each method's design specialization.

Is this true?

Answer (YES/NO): YES